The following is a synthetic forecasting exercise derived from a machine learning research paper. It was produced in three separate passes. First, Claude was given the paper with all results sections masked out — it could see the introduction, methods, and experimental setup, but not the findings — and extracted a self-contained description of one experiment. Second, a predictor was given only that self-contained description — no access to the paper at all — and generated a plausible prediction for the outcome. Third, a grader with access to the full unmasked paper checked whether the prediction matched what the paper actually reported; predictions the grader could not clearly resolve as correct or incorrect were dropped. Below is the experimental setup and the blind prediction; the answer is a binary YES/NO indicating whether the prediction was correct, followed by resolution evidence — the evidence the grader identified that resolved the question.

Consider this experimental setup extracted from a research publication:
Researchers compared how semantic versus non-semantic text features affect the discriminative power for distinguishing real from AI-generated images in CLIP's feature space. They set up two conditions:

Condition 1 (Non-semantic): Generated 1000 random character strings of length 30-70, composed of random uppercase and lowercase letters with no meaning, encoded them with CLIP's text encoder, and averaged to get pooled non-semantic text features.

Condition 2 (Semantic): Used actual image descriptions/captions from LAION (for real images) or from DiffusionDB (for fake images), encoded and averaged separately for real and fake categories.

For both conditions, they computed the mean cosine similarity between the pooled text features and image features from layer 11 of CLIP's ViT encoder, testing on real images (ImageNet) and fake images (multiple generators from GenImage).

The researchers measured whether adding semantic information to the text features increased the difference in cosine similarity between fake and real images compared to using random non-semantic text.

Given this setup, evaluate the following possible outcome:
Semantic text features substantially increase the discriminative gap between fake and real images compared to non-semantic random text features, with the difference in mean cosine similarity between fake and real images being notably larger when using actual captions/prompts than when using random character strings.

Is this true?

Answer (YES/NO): NO